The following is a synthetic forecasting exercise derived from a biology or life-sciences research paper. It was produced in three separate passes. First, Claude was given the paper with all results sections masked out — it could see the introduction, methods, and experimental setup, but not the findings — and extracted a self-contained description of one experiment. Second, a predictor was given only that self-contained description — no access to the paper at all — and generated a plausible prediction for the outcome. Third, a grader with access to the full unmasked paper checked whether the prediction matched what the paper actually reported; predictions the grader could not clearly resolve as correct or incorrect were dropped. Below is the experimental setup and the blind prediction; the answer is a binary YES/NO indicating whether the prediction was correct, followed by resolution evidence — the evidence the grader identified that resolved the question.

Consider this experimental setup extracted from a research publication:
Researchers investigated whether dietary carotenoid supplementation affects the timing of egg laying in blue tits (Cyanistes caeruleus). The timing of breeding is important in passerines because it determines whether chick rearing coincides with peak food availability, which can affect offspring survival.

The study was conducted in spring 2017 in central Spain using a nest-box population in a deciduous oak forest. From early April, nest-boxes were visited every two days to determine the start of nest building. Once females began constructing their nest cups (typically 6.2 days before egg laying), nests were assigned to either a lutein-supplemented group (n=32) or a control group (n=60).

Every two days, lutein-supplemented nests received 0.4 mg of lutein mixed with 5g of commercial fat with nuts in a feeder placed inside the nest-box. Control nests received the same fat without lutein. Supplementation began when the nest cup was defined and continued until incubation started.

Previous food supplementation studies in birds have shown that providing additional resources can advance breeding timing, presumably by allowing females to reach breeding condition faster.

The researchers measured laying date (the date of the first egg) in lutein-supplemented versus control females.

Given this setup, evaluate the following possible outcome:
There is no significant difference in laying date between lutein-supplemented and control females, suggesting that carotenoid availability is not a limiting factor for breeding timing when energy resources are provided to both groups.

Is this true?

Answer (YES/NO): YES